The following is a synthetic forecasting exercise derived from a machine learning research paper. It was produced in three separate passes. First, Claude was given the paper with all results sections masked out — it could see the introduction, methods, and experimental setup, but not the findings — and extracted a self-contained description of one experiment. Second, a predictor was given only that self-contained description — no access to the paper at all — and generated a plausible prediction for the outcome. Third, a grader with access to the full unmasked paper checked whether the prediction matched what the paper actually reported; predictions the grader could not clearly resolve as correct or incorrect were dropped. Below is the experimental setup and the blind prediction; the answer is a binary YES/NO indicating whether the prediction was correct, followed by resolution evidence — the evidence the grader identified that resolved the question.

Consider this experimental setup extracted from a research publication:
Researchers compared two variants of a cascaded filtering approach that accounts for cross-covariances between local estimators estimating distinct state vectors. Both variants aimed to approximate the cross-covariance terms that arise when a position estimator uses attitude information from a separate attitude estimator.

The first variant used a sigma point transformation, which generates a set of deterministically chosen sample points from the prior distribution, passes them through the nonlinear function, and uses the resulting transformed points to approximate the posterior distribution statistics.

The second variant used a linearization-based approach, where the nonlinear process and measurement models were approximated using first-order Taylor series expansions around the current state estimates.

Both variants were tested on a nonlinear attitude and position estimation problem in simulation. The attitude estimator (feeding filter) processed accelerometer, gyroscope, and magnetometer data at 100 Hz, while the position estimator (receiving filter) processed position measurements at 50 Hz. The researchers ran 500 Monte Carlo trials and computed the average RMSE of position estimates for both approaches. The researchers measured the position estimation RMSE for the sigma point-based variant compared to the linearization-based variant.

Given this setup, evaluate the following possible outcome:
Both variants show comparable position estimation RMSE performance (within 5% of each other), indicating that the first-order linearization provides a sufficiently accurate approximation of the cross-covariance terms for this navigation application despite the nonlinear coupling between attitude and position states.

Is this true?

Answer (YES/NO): NO